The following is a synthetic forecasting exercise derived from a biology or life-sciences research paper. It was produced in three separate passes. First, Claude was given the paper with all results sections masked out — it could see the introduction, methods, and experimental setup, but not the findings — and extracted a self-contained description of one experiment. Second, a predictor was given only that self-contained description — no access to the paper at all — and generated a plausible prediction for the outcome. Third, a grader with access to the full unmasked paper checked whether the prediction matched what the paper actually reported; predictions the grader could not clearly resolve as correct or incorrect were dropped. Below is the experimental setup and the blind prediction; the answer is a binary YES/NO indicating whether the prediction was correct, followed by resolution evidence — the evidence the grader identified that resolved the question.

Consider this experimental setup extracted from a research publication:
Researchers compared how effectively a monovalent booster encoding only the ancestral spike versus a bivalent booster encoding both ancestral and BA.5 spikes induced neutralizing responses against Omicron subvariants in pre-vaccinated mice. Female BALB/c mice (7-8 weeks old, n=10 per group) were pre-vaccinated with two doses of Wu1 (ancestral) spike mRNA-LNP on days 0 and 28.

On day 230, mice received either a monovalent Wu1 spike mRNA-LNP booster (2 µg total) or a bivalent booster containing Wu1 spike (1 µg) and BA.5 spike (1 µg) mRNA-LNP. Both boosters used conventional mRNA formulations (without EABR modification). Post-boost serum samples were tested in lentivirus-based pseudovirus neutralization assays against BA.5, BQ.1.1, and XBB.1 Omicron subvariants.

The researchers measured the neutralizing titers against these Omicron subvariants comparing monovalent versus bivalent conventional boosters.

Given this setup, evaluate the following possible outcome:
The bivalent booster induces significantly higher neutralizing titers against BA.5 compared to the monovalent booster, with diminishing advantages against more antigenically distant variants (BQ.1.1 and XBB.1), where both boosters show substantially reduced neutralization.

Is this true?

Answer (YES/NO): NO